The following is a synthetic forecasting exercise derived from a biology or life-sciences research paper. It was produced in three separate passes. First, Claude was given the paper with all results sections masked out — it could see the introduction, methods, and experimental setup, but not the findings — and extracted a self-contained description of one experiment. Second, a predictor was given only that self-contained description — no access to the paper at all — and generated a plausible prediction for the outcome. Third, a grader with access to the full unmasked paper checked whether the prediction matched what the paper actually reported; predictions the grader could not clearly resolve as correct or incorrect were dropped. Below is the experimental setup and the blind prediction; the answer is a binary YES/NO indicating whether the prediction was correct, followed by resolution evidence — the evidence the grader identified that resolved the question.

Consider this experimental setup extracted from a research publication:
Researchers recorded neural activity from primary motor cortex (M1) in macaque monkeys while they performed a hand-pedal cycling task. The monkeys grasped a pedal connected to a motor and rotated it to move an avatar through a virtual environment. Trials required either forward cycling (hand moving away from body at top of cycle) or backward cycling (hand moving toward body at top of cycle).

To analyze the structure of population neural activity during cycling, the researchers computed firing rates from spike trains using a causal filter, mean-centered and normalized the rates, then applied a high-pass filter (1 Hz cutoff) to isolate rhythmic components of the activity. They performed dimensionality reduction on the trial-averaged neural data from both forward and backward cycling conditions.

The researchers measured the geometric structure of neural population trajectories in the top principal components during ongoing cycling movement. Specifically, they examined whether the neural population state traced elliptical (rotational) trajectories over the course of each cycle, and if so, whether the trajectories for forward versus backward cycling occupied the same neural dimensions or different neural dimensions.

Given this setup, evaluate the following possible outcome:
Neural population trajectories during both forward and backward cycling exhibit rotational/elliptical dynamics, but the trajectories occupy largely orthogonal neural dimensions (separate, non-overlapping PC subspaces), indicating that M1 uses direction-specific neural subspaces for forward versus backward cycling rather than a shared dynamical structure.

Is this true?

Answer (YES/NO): NO